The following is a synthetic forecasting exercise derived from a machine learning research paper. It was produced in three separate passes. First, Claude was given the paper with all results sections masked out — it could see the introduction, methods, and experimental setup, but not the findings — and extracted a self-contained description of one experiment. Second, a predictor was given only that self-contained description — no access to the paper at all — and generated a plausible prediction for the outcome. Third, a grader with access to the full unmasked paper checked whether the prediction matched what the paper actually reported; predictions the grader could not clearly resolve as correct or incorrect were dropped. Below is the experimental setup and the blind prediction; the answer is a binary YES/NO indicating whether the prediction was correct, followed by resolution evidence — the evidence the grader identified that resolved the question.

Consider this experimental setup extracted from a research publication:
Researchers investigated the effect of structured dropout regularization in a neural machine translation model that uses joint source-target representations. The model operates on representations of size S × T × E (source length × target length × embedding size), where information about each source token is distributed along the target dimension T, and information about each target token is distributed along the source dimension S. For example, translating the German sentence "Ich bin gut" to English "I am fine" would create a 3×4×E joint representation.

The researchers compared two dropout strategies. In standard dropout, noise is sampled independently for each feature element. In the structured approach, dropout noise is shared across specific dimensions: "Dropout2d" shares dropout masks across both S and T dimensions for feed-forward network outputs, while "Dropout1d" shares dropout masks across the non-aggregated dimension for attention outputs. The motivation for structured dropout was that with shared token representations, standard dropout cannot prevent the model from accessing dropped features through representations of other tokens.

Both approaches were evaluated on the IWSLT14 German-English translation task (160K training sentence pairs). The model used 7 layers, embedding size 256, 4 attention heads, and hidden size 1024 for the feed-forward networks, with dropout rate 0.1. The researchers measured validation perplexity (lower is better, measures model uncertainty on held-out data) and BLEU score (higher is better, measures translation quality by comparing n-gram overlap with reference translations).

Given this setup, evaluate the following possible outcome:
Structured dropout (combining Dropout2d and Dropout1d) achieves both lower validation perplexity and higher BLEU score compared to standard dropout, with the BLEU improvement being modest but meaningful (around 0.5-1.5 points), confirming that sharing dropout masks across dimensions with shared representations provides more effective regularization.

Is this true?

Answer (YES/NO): YES